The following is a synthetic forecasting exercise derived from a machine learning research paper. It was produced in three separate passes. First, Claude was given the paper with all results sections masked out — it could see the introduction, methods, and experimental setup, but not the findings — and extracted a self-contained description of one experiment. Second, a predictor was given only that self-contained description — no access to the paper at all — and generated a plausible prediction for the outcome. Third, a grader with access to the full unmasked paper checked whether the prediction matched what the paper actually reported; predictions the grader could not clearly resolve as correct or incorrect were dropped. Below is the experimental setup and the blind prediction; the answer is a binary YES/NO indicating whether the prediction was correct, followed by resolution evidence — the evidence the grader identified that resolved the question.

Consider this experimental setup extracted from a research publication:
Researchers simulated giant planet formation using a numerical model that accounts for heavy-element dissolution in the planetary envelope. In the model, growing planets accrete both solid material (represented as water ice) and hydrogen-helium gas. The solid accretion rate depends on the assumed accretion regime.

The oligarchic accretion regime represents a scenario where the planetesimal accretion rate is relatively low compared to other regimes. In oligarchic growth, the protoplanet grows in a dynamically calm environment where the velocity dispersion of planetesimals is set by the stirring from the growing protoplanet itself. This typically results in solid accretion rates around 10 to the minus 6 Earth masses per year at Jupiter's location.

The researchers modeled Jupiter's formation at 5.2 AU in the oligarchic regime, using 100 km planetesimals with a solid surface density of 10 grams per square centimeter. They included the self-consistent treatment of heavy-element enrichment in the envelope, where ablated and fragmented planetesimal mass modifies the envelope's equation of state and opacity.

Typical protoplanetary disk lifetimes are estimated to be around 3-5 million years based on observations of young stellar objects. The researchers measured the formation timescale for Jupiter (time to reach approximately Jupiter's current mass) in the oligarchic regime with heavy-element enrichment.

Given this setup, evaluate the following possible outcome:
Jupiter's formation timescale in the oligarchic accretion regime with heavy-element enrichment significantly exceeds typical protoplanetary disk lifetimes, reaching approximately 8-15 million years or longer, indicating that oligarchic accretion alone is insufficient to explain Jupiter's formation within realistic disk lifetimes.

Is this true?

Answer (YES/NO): NO